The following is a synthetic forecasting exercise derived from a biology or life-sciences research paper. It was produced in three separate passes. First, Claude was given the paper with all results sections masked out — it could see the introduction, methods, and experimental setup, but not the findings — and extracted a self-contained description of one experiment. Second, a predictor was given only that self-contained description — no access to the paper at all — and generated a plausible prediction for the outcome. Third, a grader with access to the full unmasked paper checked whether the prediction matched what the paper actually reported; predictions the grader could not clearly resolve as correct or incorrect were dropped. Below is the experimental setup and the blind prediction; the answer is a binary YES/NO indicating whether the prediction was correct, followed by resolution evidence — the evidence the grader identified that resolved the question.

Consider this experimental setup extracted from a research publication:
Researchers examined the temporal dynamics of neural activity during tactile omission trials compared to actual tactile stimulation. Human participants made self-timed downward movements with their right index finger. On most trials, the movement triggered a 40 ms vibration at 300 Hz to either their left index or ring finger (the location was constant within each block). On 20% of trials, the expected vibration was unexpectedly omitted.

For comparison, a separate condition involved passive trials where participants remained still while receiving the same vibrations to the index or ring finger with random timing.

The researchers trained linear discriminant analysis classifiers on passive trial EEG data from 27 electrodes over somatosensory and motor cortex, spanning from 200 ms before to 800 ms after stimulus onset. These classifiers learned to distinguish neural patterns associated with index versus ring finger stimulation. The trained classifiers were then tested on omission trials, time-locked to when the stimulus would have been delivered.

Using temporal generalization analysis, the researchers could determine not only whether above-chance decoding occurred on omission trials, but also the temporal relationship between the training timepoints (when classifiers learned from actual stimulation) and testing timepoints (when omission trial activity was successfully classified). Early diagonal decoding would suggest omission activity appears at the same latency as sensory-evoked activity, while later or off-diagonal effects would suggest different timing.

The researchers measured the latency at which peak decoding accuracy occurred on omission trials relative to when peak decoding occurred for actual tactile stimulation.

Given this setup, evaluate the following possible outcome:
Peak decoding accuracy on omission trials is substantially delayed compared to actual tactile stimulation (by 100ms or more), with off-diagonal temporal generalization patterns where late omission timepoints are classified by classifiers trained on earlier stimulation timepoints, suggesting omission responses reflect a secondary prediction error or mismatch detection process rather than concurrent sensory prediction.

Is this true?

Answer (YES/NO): NO